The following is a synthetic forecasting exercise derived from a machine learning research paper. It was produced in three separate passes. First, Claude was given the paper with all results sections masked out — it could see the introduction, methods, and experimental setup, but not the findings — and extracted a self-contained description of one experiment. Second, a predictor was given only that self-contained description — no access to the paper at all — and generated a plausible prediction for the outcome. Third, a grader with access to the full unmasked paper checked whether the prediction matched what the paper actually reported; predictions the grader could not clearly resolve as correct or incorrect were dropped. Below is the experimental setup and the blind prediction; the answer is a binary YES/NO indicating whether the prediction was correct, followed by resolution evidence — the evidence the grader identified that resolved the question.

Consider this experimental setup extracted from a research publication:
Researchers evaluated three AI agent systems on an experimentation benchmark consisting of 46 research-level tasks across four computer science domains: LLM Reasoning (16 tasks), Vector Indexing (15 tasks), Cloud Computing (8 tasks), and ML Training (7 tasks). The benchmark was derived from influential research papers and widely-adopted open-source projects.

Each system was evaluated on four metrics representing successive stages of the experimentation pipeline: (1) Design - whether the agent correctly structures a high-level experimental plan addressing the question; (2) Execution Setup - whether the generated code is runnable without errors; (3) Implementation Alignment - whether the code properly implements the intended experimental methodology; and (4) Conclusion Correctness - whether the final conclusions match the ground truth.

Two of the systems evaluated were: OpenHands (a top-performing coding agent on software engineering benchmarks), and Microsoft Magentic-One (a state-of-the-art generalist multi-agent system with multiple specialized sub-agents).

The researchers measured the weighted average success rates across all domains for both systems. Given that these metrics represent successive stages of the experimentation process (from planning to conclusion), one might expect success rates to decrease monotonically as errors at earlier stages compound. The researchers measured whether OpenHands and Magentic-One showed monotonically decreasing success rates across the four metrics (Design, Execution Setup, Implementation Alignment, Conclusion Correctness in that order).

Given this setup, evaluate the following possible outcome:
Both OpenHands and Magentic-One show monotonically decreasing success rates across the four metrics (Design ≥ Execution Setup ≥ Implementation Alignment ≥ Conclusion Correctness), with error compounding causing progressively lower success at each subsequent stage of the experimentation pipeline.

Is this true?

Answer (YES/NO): NO